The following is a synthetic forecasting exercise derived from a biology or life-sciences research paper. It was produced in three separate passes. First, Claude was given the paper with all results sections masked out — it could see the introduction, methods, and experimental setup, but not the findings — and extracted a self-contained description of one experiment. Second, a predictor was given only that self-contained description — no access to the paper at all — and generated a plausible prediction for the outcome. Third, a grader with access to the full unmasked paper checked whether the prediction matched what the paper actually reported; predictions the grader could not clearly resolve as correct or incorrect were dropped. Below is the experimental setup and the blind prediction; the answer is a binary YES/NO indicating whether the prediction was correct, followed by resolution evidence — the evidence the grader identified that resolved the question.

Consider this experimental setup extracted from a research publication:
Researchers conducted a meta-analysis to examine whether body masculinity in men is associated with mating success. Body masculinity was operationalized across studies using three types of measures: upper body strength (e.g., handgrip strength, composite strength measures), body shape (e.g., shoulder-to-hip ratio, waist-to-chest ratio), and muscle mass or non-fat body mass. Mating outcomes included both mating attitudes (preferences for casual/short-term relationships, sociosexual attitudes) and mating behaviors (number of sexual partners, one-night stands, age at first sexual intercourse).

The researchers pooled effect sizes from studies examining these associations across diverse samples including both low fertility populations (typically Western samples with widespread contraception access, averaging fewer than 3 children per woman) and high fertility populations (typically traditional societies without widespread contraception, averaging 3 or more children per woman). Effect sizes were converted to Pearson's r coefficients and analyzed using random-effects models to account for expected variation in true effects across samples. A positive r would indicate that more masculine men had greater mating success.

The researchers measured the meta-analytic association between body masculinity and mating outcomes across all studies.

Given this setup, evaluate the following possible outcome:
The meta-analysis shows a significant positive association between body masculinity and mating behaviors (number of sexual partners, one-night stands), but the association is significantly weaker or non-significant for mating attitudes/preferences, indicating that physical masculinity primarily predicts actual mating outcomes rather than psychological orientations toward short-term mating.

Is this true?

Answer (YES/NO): NO